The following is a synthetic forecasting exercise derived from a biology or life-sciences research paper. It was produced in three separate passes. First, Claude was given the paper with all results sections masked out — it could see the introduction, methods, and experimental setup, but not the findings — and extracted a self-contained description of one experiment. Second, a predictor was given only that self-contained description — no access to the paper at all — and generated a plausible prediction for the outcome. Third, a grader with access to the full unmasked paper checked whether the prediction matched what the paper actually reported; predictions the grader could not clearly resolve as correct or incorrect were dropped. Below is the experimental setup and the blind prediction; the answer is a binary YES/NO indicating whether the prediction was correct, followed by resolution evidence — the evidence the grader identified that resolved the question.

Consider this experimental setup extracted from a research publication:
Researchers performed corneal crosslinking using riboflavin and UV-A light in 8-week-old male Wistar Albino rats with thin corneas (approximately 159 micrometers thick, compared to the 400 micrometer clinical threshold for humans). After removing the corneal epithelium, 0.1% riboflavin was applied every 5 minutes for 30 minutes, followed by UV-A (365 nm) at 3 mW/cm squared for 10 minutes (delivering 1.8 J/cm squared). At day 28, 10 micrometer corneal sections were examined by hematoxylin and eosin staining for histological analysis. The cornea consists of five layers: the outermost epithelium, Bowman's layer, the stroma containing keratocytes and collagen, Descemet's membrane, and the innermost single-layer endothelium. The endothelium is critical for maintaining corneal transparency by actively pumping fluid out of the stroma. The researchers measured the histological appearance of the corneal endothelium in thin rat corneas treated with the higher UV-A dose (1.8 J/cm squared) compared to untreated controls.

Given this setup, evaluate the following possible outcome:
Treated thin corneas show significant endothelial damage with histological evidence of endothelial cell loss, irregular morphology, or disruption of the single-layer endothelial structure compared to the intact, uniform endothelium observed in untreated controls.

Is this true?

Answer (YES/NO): YES